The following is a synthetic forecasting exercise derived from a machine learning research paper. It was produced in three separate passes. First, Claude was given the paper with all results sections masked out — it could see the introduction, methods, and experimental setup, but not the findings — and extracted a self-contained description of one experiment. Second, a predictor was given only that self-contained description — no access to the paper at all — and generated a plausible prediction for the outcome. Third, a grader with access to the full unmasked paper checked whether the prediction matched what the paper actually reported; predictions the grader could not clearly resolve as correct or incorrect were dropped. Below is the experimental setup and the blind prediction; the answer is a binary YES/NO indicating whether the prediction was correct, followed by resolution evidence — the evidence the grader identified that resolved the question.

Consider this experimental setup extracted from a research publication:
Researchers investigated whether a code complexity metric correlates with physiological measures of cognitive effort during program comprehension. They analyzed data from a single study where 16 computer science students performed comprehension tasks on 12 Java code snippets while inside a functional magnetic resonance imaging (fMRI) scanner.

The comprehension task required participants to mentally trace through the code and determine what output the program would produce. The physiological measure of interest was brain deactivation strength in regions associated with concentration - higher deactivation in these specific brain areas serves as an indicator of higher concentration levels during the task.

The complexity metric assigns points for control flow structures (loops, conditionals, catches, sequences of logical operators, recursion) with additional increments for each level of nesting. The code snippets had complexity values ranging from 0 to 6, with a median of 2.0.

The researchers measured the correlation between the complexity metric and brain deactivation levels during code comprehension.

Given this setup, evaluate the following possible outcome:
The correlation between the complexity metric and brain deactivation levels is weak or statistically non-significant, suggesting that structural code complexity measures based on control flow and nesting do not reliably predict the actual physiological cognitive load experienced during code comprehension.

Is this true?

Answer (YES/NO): YES